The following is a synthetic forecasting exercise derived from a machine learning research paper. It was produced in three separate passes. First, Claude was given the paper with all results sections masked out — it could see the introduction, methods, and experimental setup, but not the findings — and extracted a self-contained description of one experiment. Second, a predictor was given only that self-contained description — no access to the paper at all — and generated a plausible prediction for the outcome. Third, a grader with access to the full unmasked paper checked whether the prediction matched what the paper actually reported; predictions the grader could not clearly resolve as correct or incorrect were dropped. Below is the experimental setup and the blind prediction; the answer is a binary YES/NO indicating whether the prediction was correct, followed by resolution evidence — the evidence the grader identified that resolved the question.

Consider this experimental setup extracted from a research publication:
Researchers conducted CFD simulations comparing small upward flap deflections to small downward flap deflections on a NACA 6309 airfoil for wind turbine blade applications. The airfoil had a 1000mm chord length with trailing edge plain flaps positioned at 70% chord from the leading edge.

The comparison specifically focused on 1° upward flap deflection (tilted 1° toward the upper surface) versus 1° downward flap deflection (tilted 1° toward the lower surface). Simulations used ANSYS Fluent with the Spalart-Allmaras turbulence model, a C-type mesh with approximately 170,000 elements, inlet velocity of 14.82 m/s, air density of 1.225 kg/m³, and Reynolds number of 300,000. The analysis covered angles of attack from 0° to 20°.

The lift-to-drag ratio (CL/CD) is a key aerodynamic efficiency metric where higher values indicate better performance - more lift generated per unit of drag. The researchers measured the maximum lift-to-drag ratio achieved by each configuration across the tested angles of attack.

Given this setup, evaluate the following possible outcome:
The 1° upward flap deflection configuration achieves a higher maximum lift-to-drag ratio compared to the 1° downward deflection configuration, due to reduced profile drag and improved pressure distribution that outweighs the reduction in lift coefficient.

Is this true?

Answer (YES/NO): YES